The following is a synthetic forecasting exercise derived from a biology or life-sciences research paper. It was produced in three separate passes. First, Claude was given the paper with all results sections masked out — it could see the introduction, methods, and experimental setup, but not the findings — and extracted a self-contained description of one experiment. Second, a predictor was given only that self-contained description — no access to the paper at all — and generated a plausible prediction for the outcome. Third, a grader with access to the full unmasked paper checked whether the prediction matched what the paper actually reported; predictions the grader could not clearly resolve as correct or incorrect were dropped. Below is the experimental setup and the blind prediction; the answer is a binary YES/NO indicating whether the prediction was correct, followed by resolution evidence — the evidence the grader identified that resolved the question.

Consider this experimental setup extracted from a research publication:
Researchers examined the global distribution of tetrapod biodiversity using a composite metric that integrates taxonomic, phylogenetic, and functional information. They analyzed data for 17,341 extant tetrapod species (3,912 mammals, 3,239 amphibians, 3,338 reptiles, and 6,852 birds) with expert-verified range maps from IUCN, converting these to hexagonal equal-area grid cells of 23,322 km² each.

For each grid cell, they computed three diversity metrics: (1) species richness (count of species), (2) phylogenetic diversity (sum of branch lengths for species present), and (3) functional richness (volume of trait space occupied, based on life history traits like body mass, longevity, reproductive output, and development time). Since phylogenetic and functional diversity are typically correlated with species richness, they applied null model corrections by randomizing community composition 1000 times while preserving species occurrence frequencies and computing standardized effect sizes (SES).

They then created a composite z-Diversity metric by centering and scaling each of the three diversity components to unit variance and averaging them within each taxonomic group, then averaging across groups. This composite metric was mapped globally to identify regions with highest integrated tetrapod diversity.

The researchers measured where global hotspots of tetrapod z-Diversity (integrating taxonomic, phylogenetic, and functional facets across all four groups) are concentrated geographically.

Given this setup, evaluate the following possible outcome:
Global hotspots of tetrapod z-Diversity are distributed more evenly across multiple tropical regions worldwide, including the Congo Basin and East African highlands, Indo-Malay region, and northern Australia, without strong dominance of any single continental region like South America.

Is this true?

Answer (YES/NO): NO